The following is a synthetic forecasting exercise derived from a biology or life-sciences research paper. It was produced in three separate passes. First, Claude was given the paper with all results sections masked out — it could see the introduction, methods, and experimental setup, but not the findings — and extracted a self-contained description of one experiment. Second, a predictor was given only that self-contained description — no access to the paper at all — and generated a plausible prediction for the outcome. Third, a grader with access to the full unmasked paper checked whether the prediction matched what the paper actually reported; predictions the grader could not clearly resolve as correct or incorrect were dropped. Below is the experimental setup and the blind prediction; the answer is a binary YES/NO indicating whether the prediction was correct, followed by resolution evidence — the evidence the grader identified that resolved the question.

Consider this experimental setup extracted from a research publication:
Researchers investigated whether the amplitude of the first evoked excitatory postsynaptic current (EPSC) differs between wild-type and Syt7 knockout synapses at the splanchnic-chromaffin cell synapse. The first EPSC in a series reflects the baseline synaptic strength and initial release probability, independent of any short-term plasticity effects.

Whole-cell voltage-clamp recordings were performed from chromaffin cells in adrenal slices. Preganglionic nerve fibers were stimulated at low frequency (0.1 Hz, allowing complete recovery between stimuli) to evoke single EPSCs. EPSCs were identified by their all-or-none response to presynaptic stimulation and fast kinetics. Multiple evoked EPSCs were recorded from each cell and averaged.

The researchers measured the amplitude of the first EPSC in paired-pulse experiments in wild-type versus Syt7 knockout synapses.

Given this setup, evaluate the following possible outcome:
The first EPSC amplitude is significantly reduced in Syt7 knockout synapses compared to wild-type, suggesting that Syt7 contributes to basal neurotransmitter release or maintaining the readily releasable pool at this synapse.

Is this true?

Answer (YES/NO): YES